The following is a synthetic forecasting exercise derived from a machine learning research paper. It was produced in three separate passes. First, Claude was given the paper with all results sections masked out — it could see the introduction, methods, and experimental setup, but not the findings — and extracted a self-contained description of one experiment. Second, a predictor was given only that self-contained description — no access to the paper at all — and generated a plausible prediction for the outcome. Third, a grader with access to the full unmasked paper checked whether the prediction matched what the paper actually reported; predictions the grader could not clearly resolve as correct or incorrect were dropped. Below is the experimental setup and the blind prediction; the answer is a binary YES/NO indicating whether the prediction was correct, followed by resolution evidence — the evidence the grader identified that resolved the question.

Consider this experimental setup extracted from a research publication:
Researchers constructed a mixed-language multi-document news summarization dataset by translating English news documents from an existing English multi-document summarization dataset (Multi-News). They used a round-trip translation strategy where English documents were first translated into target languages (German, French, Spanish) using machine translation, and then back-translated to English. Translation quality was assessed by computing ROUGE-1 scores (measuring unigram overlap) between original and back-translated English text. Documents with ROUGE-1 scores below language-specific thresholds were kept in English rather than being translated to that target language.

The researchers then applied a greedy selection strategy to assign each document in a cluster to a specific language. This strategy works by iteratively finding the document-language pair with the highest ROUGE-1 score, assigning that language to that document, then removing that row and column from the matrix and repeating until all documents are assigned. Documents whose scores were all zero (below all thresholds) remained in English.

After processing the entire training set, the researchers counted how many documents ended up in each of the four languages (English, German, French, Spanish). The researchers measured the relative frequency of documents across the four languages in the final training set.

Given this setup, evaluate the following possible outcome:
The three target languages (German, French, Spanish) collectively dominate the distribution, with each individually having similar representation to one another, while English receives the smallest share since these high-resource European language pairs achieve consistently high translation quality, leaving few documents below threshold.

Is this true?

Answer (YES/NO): NO